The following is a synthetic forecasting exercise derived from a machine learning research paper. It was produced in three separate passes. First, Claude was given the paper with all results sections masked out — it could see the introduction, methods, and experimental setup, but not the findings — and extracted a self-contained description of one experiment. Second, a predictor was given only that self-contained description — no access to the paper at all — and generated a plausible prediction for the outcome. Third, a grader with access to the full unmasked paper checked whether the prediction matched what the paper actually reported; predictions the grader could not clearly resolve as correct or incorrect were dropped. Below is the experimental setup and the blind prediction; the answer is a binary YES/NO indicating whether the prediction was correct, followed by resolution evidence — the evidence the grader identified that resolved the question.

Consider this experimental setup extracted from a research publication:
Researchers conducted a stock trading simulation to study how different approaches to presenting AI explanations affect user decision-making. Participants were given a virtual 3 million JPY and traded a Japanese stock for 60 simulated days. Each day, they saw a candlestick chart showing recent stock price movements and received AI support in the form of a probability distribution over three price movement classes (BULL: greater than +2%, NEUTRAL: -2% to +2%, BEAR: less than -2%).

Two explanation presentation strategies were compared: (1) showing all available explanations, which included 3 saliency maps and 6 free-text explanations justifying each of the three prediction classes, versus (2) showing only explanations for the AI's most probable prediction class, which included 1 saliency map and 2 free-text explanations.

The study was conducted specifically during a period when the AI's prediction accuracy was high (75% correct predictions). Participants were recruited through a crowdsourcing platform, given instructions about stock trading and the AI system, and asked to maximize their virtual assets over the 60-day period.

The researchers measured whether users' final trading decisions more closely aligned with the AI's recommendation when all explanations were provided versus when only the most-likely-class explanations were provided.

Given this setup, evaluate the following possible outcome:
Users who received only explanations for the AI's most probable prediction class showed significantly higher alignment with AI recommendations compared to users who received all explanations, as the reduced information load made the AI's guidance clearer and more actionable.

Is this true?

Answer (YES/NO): YES